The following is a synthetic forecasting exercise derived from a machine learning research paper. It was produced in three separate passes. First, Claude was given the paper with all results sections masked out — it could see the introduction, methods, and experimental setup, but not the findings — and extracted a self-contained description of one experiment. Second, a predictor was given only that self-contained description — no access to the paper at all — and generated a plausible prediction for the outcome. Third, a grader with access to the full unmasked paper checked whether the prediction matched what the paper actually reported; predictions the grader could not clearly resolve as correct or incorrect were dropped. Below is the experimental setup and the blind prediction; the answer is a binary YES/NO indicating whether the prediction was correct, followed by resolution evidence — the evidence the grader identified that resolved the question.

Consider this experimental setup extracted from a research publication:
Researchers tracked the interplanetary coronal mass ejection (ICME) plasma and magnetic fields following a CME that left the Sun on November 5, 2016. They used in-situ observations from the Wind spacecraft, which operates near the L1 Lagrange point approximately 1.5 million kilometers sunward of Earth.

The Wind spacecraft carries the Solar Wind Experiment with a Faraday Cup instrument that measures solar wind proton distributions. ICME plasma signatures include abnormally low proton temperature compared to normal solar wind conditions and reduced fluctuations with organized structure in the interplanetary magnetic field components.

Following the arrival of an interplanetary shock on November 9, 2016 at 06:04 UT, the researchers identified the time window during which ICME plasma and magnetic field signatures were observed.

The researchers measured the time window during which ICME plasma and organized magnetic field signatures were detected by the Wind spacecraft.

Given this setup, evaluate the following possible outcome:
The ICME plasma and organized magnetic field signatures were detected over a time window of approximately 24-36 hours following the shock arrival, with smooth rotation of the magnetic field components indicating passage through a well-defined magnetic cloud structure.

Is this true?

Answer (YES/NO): NO